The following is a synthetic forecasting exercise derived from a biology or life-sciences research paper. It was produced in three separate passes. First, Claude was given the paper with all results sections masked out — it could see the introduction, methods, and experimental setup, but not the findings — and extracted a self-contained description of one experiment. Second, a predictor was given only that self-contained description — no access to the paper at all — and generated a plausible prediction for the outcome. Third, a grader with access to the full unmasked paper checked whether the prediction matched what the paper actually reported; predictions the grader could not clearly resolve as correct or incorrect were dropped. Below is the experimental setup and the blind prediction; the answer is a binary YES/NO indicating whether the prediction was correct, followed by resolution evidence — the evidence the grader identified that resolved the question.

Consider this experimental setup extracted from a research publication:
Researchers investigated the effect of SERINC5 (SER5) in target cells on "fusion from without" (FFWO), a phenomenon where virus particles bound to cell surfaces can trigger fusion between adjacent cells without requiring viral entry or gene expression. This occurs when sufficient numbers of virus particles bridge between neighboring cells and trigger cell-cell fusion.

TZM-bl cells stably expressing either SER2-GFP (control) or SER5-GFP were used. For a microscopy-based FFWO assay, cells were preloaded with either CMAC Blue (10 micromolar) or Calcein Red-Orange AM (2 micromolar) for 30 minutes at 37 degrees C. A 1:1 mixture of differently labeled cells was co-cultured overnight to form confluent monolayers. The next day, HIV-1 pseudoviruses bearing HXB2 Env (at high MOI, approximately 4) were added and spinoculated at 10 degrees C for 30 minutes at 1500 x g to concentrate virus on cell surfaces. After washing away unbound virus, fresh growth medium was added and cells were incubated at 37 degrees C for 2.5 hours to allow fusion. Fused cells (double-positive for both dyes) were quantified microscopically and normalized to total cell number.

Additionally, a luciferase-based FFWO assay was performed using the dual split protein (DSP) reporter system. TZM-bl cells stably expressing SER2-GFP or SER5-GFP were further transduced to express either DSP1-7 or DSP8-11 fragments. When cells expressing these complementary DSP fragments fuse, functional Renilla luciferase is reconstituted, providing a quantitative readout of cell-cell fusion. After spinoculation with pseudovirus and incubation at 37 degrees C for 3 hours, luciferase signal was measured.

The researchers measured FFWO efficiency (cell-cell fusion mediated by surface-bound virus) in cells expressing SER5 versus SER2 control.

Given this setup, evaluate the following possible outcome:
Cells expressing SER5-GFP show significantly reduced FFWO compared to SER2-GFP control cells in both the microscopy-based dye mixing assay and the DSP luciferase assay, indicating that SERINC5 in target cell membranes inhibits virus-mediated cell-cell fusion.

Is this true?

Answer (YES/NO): YES